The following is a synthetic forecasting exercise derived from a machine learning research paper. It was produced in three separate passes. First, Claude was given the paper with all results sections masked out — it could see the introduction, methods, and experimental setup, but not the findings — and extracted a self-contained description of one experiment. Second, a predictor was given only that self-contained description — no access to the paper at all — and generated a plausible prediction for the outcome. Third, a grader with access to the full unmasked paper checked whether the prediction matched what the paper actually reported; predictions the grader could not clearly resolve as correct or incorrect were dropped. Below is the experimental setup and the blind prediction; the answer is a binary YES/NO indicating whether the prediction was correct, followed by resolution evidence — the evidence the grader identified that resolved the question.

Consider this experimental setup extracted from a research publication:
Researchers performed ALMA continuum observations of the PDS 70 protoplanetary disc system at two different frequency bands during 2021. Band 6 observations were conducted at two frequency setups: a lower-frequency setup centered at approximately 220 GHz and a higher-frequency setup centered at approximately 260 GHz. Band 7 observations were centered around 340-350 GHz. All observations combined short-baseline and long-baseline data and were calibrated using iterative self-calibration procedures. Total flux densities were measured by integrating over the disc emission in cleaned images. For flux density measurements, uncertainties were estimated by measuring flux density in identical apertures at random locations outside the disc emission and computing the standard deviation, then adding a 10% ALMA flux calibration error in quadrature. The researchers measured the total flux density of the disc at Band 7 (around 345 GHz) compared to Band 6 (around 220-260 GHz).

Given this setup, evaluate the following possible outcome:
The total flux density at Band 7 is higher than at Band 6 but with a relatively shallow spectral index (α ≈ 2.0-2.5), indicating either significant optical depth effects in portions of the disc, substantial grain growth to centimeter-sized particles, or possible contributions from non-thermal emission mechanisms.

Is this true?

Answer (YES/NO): NO